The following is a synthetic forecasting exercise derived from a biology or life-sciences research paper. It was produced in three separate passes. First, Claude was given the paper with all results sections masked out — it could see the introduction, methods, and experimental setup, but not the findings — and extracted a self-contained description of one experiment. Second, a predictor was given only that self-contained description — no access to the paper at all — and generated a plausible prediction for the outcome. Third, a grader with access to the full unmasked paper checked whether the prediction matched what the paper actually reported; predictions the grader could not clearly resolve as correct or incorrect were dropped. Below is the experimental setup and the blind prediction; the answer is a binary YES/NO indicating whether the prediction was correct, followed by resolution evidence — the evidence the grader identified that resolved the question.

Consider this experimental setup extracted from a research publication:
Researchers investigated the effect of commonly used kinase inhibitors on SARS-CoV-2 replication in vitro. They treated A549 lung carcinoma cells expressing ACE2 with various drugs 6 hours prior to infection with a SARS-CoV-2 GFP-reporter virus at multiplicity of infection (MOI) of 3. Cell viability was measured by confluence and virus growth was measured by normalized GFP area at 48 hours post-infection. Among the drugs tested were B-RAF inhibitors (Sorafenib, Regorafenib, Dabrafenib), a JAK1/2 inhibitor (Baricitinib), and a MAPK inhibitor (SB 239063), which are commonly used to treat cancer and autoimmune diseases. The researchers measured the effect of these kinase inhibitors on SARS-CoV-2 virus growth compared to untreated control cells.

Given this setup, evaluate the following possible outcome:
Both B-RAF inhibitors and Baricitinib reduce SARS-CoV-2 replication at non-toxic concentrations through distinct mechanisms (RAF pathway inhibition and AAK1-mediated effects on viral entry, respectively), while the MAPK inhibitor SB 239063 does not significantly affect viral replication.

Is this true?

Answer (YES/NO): NO